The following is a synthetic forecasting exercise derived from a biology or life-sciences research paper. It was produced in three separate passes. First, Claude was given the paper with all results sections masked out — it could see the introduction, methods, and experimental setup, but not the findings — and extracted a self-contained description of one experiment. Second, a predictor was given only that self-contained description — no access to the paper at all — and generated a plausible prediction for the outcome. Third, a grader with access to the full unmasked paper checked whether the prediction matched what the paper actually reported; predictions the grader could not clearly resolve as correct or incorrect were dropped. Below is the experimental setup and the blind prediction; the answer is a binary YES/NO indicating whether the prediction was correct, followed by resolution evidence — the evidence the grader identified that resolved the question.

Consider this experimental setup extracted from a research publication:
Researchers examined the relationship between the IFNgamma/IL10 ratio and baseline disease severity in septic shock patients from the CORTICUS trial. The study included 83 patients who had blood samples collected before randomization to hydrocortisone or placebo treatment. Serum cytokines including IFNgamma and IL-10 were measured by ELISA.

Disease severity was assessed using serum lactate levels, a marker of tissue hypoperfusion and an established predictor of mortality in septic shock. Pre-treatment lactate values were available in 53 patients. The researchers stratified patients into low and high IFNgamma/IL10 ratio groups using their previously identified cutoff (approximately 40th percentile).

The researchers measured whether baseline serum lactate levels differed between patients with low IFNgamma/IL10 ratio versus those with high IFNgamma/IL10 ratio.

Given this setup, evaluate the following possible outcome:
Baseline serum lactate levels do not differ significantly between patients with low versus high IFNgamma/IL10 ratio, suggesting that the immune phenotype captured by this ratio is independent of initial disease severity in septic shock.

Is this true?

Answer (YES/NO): NO